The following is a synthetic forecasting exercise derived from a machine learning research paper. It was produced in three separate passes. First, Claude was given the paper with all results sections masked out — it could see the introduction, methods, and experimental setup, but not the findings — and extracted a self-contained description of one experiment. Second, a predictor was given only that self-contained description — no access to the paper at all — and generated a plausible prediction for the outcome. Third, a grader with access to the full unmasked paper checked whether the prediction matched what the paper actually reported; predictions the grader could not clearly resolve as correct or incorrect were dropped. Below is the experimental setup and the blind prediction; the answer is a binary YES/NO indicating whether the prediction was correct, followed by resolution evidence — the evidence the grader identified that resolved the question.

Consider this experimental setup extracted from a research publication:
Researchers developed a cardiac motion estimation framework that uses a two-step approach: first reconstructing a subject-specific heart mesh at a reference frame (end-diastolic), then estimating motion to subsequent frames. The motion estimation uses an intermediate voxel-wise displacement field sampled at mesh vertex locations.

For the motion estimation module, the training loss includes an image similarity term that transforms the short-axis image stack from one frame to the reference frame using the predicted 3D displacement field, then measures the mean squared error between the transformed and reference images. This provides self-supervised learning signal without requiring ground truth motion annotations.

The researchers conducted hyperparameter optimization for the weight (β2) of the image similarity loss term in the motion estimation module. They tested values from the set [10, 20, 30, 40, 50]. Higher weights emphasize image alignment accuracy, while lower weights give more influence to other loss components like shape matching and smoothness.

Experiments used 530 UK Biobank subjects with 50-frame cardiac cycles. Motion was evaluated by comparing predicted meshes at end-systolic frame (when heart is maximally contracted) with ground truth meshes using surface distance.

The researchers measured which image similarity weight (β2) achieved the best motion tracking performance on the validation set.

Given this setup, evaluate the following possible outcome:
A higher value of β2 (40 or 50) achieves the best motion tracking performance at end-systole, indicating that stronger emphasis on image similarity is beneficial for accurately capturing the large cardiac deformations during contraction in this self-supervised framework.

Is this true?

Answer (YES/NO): NO